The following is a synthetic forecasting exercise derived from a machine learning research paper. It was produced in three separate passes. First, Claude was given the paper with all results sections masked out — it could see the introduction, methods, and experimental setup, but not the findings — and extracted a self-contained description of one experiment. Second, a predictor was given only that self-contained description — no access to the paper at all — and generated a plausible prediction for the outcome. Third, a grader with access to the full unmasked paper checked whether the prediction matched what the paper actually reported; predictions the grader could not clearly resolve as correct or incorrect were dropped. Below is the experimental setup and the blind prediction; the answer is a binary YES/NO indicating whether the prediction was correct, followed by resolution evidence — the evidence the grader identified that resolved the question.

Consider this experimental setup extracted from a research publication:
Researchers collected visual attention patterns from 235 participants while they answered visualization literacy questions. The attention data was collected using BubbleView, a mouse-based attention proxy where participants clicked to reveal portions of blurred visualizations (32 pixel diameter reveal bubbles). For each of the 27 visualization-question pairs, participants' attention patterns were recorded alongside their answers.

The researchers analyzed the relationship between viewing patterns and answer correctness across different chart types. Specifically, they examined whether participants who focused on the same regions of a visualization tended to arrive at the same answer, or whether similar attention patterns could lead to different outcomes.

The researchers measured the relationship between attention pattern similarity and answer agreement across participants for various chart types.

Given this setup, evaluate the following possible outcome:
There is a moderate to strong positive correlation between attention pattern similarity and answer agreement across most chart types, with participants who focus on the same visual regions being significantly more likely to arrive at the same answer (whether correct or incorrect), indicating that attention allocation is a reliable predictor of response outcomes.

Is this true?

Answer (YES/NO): NO